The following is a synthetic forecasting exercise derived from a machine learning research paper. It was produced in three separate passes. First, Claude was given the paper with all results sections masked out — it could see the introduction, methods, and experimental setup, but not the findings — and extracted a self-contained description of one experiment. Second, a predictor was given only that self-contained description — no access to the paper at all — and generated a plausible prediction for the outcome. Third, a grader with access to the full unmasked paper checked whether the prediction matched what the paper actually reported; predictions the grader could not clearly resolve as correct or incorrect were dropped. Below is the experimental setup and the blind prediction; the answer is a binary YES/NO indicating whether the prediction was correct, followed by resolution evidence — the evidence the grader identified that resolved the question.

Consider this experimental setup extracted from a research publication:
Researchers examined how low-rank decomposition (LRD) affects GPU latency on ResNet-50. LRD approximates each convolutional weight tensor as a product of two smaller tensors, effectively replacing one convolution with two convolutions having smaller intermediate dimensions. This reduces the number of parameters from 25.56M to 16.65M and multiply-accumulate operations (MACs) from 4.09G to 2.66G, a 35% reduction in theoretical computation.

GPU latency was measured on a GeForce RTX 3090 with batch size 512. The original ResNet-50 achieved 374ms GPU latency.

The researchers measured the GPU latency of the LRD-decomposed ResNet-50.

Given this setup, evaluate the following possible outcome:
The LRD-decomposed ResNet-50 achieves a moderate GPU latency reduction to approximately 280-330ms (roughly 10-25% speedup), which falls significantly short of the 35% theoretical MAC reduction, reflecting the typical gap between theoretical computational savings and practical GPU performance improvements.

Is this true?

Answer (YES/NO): NO